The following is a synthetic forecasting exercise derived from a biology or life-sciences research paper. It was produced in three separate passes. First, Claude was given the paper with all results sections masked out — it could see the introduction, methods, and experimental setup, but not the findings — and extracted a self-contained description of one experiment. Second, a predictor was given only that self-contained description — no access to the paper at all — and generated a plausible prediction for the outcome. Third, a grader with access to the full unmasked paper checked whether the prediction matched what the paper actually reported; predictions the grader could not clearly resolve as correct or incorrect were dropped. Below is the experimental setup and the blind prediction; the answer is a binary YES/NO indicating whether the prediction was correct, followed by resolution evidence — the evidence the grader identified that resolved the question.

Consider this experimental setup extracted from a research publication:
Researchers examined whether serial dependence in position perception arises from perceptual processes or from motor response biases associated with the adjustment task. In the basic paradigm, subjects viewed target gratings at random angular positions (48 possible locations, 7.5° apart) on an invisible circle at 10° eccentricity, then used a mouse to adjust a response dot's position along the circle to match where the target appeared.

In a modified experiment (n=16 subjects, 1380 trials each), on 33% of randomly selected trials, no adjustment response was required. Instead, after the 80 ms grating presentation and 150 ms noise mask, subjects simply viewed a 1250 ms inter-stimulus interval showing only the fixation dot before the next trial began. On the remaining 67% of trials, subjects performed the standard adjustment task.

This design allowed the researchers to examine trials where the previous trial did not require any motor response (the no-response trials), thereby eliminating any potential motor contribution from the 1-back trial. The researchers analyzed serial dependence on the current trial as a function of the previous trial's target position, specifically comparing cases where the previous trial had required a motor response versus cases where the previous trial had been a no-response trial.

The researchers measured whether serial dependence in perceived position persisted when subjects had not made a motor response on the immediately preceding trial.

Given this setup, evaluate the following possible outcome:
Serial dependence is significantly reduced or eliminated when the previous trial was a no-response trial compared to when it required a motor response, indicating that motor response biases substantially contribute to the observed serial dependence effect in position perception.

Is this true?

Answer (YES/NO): NO